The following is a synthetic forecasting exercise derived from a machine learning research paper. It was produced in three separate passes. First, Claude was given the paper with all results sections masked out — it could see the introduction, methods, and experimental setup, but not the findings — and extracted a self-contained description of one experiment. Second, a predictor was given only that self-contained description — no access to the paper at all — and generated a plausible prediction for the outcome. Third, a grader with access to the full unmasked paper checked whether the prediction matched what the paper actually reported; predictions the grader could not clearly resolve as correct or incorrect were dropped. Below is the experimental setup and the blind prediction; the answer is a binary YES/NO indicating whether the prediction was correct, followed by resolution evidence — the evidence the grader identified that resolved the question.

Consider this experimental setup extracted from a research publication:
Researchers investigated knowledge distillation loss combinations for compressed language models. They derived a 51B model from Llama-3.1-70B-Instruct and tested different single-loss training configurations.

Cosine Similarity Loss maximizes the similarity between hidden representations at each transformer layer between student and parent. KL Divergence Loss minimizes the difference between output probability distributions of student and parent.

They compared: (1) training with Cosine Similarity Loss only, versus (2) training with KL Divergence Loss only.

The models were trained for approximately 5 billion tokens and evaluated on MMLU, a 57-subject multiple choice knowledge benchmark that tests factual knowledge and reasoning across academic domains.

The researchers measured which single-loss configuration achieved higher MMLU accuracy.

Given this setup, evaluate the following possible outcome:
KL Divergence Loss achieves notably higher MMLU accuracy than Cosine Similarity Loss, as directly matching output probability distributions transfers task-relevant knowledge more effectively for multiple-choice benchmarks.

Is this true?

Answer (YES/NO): NO